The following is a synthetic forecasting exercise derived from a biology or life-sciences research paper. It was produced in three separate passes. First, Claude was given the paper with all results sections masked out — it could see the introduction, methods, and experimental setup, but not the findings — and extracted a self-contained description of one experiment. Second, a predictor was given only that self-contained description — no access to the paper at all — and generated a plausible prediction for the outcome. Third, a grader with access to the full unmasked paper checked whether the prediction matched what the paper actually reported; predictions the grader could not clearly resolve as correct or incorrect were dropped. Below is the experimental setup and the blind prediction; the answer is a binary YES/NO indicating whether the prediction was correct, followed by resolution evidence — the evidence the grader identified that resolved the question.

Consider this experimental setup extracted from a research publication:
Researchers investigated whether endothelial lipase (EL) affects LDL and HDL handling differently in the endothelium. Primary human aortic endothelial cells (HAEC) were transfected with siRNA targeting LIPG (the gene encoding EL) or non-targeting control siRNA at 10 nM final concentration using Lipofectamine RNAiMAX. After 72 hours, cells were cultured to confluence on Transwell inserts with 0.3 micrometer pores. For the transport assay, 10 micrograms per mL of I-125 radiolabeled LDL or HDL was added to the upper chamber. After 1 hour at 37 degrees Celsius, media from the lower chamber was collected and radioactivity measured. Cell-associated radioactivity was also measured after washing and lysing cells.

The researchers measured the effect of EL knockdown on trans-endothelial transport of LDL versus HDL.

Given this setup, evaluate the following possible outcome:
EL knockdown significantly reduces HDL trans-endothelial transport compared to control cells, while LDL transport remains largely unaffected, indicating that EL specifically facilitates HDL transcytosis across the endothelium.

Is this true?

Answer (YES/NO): NO